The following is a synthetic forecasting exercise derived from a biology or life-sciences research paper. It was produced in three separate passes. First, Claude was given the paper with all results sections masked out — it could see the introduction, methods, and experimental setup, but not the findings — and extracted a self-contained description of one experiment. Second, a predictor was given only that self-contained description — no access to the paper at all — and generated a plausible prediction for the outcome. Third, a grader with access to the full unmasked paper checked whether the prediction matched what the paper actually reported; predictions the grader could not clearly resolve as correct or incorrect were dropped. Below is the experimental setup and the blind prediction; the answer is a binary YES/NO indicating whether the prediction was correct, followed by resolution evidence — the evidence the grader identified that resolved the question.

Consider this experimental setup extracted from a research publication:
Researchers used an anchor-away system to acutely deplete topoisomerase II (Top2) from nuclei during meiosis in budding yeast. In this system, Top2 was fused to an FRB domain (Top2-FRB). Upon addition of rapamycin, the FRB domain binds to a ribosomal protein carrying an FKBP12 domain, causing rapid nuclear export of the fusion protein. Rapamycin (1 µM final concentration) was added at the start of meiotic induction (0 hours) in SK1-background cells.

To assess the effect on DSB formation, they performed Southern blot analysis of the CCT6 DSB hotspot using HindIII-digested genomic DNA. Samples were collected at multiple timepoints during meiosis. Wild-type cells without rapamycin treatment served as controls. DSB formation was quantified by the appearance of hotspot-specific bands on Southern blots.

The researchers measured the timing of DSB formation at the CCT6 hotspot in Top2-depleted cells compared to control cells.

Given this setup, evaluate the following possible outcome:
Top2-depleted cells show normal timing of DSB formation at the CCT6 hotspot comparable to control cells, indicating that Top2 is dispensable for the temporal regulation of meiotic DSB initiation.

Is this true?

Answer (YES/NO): YES